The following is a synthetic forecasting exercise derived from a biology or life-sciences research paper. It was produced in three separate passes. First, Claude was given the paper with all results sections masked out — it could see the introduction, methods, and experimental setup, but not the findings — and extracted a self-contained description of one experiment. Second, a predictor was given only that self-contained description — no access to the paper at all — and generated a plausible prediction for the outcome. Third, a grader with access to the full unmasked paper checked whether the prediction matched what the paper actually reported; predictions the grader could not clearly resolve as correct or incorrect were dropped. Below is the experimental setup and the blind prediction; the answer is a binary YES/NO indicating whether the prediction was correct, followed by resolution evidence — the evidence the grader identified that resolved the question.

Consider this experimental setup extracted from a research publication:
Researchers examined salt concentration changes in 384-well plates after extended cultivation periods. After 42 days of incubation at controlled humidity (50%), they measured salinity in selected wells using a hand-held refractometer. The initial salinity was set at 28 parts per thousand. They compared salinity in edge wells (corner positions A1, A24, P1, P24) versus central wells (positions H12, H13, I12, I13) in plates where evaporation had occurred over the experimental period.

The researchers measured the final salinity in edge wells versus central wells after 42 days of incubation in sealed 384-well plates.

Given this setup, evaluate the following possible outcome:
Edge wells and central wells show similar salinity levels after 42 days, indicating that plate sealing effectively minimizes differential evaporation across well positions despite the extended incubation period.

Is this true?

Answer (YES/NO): NO